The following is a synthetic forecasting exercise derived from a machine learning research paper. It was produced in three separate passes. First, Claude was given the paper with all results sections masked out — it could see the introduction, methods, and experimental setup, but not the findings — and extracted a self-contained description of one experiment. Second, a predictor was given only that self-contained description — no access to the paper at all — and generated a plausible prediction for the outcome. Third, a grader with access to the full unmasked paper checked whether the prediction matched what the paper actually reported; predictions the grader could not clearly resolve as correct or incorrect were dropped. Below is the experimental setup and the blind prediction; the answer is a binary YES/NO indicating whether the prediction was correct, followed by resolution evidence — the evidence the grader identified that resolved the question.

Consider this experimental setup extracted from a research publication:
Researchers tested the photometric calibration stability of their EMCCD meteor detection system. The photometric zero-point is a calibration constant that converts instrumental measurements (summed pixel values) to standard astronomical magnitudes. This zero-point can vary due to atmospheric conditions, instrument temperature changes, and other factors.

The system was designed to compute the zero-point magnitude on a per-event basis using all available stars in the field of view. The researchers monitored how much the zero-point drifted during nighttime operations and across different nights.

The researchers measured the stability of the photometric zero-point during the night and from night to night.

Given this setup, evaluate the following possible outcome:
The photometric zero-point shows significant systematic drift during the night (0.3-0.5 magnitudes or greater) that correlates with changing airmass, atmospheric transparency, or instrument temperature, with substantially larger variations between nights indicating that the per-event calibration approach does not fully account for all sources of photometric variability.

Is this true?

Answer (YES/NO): NO